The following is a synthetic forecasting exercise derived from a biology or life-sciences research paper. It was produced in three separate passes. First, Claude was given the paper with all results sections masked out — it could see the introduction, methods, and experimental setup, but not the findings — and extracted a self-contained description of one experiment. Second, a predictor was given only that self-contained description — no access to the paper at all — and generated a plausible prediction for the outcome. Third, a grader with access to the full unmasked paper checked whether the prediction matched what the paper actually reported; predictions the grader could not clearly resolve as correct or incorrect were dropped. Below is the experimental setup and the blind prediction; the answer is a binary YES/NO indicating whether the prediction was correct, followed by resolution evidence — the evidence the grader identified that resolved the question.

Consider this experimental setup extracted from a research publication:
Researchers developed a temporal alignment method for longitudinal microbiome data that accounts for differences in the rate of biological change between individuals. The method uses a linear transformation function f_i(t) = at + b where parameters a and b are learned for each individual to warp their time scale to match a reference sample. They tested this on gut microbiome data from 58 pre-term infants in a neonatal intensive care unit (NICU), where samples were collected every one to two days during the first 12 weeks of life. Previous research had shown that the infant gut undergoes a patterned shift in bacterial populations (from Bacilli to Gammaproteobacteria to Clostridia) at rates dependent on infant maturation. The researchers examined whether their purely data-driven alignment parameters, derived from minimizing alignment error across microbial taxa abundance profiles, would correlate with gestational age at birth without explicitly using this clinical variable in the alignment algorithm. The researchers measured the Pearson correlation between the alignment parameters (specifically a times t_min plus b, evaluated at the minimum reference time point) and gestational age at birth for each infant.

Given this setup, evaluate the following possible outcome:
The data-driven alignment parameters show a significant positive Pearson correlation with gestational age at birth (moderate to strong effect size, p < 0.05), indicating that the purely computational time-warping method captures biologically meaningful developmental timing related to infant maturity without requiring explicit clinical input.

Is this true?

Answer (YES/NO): NO